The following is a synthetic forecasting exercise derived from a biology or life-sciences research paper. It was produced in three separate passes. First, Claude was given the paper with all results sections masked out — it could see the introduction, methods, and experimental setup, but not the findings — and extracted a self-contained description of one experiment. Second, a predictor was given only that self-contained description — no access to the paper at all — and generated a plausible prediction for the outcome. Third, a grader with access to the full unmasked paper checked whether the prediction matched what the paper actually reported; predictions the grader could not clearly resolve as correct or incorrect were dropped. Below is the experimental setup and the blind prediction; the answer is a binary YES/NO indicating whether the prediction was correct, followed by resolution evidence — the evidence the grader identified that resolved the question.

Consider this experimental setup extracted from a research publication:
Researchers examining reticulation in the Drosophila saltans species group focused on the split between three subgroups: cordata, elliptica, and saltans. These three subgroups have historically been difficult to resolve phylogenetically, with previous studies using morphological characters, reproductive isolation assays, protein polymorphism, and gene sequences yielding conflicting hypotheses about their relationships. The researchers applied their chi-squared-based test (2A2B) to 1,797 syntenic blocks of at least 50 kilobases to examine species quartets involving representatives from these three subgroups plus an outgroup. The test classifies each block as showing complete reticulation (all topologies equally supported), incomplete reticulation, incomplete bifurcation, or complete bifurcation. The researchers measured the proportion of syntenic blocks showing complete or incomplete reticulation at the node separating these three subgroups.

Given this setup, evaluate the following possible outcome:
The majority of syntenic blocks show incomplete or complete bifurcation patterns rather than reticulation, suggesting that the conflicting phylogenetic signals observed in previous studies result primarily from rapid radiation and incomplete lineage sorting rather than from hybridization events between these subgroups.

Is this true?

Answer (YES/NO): NO